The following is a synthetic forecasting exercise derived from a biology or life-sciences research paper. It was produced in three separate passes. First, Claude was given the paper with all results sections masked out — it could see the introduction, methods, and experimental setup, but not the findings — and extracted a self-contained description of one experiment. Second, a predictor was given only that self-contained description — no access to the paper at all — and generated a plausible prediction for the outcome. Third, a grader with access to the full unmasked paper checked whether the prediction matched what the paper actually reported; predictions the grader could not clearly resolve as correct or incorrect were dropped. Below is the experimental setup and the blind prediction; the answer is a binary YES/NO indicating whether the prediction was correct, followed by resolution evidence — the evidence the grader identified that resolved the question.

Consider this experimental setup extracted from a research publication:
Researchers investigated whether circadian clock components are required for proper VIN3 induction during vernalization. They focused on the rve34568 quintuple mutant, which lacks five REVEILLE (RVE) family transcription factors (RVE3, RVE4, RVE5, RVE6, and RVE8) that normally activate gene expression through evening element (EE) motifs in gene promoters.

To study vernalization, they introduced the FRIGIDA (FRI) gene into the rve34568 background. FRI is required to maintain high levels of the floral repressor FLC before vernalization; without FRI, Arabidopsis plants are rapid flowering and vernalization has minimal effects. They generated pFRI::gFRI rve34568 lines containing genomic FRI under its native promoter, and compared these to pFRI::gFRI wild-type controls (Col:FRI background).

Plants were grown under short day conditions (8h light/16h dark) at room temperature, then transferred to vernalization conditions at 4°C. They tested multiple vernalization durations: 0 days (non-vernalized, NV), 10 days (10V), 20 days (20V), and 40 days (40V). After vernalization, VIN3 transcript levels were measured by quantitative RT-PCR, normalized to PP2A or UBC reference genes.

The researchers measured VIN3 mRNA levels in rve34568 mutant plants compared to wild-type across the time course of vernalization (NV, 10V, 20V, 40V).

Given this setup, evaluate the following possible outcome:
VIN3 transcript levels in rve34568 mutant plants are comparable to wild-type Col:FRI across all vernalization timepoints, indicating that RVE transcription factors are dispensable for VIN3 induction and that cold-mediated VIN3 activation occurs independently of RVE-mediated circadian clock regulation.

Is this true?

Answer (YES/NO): NO